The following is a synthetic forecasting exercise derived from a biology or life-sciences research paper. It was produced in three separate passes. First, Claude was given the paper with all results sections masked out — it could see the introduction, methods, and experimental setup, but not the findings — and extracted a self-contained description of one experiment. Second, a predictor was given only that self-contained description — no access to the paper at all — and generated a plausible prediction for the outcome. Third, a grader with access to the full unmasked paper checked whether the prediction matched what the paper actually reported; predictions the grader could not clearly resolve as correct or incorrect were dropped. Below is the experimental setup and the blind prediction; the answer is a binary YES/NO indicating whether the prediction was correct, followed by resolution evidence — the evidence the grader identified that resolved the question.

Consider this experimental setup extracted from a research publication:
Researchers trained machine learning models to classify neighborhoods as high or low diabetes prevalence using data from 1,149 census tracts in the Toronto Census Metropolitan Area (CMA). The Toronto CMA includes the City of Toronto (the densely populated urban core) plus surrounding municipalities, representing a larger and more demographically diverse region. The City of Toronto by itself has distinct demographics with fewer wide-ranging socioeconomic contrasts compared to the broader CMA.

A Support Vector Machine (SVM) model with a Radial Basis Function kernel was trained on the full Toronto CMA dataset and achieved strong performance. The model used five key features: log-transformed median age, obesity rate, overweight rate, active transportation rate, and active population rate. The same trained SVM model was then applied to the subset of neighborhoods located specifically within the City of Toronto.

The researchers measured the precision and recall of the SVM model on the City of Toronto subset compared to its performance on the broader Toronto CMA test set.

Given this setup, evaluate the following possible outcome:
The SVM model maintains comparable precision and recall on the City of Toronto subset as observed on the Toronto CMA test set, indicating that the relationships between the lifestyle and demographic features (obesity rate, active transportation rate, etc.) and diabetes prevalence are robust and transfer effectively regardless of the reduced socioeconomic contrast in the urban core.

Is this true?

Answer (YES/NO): NO